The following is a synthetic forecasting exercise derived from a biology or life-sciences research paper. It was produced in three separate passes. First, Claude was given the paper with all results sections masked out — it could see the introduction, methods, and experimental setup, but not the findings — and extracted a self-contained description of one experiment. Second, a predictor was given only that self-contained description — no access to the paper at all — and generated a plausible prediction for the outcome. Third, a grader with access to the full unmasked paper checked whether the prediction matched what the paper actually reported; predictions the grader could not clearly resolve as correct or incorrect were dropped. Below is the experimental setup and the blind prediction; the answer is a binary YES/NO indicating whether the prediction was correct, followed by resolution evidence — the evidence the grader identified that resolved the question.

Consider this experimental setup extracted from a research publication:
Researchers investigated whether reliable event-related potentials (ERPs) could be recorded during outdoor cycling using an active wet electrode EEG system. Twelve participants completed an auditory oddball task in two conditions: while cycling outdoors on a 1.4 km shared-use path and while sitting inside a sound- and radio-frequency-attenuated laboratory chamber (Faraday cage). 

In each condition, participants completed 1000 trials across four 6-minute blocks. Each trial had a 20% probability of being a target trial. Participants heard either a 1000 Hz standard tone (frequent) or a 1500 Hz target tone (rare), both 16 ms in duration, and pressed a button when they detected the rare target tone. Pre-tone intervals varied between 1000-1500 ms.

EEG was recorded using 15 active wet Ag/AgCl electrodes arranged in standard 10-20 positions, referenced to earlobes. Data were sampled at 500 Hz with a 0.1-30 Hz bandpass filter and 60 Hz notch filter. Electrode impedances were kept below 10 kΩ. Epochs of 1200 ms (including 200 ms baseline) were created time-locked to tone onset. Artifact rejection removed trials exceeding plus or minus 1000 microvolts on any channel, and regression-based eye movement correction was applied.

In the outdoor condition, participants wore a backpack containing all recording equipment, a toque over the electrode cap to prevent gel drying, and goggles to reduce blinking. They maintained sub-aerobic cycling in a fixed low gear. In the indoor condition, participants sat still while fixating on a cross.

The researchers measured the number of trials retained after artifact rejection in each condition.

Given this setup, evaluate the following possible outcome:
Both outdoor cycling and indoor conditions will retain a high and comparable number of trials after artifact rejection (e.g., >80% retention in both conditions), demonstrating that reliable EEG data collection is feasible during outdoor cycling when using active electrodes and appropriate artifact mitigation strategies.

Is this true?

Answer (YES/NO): YES